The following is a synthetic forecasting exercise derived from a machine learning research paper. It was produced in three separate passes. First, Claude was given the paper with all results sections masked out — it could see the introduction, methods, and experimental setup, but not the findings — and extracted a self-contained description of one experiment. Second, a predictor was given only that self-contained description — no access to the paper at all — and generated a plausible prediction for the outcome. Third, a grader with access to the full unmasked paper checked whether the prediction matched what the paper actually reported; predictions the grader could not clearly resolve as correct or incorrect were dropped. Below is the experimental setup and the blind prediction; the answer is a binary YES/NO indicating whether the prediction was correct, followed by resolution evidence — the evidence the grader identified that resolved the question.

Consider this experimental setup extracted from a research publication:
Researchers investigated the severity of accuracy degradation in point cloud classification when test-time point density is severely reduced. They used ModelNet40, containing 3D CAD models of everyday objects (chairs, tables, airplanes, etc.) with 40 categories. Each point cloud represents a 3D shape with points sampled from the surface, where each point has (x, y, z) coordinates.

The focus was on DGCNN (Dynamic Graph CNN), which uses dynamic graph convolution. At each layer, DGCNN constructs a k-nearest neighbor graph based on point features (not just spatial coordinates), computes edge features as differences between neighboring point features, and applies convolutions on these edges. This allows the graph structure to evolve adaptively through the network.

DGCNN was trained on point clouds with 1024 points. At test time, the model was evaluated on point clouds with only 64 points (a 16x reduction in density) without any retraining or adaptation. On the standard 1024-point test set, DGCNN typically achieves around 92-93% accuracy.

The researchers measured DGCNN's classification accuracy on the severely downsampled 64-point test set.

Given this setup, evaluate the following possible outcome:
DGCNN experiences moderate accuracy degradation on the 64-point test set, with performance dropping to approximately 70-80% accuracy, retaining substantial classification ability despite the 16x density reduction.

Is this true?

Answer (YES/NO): NO